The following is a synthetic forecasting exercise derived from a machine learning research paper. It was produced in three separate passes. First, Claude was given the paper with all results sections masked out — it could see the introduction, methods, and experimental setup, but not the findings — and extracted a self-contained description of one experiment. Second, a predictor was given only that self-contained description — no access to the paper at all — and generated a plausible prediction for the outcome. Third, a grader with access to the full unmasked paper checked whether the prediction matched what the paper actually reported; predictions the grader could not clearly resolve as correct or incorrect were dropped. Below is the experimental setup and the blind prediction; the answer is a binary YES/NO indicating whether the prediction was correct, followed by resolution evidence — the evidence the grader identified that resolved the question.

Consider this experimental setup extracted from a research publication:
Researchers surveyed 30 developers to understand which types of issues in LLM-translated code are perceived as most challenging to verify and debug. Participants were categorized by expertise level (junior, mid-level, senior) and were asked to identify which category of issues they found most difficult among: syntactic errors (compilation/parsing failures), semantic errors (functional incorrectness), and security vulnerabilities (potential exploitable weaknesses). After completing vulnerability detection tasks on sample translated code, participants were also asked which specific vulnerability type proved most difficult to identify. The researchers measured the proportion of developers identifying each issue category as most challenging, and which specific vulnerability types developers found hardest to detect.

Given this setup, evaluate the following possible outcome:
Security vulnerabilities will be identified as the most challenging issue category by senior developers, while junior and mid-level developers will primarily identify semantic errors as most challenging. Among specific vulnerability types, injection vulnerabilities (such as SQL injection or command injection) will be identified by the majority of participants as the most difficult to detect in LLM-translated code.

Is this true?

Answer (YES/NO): NO